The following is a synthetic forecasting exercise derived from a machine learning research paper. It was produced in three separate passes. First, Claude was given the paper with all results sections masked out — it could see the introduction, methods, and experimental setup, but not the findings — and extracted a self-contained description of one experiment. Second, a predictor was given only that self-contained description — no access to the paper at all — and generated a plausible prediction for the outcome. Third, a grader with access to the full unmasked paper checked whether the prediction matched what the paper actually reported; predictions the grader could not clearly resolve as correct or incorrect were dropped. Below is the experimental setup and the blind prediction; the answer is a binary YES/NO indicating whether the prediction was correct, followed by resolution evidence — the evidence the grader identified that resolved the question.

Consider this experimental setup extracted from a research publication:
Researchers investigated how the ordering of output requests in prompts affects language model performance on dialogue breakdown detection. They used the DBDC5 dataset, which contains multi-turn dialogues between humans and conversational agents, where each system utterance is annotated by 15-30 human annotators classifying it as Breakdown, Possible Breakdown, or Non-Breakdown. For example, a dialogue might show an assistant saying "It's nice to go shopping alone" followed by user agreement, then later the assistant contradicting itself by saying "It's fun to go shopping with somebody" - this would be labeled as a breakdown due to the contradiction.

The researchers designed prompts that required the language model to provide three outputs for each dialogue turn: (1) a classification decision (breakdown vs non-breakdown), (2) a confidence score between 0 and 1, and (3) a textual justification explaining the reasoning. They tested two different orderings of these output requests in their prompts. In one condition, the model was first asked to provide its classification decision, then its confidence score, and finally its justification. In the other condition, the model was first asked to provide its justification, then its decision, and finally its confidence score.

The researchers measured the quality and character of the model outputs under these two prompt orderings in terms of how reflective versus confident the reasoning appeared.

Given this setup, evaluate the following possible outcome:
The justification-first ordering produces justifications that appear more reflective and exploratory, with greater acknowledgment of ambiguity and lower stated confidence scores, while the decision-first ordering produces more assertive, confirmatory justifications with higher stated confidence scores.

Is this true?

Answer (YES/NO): NO